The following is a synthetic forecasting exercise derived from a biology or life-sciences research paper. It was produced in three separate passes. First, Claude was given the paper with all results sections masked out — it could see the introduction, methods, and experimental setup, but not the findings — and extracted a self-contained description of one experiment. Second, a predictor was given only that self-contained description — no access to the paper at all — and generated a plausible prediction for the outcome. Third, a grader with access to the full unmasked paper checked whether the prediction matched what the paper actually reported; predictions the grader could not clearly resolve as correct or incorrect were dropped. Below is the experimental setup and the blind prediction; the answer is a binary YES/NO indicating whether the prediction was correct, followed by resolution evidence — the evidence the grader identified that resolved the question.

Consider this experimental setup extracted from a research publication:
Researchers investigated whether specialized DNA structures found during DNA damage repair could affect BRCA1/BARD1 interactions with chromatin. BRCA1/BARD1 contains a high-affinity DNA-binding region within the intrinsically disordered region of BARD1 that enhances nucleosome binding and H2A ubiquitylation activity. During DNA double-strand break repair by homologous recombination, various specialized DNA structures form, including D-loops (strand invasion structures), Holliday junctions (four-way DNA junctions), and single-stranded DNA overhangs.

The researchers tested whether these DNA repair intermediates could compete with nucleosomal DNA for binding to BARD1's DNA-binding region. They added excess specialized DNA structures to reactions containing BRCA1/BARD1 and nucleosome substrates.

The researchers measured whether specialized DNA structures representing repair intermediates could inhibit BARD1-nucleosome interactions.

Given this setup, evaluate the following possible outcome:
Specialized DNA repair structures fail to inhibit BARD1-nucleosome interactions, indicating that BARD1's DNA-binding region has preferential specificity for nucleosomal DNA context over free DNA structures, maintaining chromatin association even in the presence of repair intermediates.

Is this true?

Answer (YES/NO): NO